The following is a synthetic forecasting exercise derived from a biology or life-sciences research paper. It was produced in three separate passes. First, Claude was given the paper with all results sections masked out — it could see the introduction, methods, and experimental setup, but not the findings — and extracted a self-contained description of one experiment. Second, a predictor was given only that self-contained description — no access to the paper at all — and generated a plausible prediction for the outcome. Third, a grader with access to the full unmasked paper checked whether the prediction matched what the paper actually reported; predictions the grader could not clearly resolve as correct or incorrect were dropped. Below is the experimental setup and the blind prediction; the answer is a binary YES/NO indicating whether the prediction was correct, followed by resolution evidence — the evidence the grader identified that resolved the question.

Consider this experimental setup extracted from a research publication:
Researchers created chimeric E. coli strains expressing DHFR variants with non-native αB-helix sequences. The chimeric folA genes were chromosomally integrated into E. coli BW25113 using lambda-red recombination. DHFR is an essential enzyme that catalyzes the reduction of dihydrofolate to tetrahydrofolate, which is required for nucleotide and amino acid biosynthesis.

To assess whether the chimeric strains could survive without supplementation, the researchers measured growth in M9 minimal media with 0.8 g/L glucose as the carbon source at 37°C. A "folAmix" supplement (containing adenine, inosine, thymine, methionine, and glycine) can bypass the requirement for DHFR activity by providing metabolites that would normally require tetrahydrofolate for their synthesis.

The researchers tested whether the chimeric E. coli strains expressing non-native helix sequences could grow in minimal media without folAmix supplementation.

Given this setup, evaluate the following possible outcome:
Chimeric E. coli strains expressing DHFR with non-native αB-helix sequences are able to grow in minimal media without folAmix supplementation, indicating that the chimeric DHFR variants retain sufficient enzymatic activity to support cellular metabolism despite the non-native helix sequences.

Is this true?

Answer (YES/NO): NO